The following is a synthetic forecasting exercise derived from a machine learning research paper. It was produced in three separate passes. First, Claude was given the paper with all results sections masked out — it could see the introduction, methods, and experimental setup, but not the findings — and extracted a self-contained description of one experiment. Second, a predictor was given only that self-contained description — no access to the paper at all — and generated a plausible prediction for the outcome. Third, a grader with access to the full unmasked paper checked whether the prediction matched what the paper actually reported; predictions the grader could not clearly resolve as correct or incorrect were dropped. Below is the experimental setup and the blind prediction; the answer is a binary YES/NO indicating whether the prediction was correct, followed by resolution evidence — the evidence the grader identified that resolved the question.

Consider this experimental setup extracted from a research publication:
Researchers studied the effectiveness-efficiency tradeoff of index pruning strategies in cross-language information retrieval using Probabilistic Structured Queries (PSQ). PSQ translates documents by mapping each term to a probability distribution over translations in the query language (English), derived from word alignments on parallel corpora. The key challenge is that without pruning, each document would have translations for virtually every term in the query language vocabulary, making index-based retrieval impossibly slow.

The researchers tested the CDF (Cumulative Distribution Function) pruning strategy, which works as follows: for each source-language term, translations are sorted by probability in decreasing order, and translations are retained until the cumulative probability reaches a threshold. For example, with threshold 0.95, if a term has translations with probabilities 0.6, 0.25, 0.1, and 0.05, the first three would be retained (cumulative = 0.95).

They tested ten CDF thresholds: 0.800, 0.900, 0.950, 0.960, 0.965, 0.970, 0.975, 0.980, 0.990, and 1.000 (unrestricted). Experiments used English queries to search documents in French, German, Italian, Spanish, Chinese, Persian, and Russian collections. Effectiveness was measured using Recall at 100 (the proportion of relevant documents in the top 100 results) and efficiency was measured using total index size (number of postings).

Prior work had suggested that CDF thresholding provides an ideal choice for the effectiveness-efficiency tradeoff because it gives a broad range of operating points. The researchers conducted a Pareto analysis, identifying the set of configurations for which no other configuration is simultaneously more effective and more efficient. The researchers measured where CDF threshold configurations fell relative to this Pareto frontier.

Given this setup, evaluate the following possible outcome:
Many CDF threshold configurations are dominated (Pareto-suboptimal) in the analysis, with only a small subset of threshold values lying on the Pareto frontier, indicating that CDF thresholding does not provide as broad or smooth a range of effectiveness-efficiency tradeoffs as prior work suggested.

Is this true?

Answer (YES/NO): YES